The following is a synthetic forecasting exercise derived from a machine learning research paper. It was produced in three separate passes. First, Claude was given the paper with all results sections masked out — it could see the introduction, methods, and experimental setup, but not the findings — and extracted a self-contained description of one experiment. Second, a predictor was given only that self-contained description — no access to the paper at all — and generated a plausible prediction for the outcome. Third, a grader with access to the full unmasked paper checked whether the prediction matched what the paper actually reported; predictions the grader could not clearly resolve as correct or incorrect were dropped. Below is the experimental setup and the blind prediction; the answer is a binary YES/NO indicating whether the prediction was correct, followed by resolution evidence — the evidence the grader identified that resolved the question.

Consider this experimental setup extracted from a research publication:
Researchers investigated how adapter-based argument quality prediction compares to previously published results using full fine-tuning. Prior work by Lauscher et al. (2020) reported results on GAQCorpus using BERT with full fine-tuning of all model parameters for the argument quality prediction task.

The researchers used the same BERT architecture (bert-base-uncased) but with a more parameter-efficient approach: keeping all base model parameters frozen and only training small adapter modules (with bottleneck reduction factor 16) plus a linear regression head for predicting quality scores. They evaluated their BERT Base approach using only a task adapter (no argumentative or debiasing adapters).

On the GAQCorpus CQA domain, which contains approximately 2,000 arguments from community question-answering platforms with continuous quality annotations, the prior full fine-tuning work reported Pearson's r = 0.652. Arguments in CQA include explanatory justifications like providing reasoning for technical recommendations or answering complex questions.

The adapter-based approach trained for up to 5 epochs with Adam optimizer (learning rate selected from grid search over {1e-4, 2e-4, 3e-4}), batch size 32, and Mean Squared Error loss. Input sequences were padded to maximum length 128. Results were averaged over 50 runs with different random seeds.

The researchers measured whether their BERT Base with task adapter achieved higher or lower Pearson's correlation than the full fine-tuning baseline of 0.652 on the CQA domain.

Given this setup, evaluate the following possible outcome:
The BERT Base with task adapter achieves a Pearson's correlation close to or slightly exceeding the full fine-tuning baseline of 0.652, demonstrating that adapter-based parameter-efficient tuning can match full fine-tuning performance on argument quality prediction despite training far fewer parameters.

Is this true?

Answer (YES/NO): YES